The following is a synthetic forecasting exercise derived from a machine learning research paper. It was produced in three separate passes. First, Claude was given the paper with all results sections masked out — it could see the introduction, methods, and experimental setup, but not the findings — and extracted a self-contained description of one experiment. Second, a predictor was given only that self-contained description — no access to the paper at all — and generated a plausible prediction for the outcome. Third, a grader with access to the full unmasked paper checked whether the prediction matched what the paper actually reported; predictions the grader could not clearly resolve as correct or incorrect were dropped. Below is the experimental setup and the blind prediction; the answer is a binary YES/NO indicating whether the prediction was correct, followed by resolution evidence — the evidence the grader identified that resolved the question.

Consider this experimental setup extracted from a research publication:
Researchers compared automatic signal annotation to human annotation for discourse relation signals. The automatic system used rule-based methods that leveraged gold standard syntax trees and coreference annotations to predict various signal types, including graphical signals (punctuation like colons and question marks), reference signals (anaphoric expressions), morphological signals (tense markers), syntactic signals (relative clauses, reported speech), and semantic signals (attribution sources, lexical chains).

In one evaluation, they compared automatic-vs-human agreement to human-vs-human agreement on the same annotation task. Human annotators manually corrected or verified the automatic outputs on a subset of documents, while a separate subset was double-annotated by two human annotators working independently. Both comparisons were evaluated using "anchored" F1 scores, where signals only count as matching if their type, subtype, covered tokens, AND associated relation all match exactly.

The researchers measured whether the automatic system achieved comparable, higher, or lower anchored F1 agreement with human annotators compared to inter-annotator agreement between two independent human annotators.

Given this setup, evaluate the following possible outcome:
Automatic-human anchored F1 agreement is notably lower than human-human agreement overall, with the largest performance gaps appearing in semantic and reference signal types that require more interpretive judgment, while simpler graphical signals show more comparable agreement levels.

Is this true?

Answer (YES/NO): NO